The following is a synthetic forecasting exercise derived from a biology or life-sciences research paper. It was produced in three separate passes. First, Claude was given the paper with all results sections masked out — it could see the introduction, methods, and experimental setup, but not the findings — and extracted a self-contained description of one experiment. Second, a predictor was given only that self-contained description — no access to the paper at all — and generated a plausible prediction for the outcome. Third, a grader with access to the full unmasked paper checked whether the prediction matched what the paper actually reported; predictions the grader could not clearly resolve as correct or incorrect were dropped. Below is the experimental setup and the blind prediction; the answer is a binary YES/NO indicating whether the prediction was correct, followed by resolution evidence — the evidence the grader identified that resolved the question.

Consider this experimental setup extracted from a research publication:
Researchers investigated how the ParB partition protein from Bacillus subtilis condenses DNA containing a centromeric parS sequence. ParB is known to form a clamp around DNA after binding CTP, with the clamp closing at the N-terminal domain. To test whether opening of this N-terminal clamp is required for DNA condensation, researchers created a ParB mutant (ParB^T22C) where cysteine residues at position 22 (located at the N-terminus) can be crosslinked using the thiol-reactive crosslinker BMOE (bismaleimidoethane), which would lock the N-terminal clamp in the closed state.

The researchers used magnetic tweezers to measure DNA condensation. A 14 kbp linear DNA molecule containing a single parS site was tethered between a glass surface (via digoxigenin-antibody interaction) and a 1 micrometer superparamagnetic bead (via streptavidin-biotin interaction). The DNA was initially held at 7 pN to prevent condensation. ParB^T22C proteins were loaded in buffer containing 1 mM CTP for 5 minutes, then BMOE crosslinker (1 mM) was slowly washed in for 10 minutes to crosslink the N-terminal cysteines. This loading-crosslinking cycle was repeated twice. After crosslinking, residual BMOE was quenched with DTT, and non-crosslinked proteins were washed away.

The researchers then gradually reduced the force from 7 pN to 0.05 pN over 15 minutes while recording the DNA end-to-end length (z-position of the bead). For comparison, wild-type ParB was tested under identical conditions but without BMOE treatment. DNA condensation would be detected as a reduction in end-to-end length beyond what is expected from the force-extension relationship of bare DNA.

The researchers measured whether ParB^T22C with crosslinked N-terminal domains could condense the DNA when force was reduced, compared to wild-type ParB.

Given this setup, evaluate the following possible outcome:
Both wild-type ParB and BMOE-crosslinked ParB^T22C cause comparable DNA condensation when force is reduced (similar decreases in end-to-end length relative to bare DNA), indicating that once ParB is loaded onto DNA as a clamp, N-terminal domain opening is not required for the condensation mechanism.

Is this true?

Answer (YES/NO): NO